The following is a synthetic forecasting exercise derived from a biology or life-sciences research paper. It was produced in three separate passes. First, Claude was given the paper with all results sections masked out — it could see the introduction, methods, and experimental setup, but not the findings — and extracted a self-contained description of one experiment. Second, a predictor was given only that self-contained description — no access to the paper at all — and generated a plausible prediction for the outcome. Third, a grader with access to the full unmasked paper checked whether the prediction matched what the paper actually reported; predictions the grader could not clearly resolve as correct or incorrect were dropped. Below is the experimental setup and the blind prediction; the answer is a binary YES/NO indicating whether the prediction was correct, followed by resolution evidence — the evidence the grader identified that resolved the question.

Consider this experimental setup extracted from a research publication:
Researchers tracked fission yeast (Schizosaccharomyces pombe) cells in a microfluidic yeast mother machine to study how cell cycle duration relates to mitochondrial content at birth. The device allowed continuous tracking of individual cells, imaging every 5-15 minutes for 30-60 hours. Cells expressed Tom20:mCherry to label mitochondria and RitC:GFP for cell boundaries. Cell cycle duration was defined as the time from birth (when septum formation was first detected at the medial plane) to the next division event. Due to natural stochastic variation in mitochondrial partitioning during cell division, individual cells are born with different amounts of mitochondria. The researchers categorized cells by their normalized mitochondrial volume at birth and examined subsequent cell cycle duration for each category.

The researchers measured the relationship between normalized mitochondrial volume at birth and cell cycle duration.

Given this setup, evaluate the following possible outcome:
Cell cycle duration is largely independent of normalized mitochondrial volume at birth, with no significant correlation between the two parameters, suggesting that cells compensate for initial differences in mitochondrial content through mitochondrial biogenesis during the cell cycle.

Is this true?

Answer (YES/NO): NO